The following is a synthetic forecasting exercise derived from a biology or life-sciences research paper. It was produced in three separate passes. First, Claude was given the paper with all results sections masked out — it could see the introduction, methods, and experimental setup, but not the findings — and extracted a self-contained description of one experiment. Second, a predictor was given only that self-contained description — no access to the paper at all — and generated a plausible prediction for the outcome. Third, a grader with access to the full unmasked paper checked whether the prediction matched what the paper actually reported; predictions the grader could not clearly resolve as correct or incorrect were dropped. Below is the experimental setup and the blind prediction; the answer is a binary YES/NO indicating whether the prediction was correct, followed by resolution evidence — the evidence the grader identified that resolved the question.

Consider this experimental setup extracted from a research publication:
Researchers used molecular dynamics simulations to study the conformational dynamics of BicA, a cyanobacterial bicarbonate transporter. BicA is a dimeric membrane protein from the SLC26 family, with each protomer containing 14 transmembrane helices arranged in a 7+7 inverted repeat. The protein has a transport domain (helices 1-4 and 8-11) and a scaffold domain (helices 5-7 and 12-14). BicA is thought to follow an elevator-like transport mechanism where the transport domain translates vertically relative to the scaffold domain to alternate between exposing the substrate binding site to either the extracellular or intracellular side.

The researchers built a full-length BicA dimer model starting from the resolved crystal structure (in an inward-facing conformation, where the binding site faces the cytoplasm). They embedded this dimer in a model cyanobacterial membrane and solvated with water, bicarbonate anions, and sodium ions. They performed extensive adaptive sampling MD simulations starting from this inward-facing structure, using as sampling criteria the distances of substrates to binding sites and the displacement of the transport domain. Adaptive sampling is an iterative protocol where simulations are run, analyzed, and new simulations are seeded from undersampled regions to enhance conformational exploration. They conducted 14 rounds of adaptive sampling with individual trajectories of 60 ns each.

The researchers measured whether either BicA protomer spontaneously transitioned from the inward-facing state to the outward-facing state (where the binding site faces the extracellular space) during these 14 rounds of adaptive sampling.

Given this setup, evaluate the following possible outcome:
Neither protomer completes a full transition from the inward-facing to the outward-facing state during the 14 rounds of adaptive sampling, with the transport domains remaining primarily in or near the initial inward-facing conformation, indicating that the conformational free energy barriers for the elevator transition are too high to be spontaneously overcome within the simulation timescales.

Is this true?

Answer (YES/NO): YES